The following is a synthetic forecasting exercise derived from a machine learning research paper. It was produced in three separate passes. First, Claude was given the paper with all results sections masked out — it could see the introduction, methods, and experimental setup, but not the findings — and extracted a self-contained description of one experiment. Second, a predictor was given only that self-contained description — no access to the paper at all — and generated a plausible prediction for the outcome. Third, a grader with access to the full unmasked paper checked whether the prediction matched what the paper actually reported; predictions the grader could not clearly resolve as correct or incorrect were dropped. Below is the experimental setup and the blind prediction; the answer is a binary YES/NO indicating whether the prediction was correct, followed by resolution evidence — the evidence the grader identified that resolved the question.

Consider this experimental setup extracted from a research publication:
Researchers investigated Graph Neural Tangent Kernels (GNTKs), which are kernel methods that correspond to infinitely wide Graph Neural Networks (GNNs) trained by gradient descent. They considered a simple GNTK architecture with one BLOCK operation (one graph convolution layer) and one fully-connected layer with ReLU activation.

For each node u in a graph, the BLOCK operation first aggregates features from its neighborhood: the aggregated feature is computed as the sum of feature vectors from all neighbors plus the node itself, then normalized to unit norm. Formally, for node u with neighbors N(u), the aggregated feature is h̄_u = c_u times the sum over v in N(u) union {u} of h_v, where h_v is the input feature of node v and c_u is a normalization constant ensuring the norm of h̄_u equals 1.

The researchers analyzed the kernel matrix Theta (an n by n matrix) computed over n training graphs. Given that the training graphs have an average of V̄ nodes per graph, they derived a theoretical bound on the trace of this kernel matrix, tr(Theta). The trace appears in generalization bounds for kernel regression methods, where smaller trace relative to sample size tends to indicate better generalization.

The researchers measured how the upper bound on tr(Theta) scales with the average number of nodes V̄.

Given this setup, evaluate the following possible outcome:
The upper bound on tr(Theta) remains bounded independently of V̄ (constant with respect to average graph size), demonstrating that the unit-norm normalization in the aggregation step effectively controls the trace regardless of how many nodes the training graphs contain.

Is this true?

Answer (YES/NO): NO